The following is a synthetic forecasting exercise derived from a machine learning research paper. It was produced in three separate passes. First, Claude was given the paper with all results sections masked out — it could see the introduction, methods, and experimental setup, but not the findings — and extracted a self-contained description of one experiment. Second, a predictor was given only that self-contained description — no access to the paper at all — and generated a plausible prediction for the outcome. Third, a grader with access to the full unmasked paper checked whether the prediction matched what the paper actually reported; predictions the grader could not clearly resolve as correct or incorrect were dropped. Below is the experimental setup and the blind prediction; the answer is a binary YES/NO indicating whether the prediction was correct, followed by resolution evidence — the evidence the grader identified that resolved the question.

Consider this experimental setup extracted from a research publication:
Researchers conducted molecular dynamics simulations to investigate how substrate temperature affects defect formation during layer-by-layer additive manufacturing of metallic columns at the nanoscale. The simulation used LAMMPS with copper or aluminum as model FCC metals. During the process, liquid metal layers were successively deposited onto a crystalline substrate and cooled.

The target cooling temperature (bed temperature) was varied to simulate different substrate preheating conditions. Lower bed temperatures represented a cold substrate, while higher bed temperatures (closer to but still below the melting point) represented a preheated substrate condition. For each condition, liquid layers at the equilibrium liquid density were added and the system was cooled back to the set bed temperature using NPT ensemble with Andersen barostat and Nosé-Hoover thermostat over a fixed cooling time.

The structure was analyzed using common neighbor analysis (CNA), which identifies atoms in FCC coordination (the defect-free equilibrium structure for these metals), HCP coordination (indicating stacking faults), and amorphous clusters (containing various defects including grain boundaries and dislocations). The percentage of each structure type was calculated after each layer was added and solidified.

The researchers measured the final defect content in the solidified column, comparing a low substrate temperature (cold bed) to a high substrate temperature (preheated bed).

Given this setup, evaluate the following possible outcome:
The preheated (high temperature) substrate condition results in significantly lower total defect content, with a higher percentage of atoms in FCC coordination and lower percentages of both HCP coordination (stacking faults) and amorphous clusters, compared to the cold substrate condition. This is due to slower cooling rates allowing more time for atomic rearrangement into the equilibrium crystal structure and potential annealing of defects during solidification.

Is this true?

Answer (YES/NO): NO